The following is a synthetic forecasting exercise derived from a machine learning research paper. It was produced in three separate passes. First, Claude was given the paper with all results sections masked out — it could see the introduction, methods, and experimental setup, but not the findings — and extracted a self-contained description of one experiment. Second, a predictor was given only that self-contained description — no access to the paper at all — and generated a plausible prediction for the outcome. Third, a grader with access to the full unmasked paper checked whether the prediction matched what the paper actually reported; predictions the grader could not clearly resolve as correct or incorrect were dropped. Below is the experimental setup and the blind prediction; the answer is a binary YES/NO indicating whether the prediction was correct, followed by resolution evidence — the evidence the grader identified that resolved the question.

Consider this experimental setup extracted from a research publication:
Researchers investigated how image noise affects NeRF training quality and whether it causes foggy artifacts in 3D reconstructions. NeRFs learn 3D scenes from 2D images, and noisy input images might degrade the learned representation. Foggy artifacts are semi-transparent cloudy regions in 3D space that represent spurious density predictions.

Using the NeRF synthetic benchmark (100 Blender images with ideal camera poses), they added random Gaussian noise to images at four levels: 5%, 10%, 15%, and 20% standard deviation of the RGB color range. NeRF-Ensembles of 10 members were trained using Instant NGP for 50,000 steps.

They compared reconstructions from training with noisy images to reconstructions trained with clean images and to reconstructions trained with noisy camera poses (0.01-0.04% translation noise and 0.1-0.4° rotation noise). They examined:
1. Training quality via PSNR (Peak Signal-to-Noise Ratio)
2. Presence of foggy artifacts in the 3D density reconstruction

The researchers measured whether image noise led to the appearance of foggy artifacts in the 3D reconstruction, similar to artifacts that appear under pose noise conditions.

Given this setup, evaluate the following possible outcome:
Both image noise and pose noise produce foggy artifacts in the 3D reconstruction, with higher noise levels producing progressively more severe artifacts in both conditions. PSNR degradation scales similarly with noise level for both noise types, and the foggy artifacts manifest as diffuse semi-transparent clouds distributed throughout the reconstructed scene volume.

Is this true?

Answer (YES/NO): NO